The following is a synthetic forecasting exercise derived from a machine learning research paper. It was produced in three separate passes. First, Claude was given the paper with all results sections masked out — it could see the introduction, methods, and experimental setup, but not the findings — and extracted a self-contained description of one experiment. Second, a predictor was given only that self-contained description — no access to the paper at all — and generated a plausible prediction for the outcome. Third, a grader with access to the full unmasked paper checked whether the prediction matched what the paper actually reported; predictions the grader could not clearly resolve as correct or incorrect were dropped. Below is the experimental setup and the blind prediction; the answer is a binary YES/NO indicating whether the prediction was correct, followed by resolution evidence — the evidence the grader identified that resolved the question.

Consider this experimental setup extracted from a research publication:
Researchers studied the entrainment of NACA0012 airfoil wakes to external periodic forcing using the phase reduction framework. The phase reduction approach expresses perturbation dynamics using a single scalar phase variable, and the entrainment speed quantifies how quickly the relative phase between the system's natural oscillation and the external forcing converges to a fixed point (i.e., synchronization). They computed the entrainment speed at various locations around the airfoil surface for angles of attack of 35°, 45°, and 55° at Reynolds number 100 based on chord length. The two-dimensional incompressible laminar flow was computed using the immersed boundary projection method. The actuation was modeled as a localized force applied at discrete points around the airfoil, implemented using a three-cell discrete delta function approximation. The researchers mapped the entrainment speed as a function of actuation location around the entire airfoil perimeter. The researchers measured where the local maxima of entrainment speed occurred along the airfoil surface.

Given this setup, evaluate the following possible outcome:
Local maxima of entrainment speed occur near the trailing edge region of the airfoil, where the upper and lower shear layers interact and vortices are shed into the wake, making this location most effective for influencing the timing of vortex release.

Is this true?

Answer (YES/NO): NO